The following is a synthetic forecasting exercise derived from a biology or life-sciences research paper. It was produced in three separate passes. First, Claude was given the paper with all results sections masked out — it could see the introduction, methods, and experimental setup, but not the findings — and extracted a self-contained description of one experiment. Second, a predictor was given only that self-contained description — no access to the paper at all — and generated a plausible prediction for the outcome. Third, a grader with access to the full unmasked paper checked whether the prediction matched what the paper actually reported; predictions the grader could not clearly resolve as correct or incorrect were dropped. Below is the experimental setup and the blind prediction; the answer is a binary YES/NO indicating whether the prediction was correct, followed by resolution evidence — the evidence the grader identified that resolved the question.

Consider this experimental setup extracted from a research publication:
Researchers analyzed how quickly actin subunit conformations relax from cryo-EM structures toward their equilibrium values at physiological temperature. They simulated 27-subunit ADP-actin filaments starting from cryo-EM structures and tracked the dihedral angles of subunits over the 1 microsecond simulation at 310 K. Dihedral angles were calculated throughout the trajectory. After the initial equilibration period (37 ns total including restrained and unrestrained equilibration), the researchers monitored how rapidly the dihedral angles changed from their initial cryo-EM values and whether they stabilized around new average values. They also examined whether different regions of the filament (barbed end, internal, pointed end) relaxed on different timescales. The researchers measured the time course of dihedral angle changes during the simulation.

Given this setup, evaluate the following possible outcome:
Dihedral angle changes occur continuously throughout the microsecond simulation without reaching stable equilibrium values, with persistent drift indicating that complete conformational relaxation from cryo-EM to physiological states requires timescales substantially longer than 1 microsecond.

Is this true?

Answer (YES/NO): NO